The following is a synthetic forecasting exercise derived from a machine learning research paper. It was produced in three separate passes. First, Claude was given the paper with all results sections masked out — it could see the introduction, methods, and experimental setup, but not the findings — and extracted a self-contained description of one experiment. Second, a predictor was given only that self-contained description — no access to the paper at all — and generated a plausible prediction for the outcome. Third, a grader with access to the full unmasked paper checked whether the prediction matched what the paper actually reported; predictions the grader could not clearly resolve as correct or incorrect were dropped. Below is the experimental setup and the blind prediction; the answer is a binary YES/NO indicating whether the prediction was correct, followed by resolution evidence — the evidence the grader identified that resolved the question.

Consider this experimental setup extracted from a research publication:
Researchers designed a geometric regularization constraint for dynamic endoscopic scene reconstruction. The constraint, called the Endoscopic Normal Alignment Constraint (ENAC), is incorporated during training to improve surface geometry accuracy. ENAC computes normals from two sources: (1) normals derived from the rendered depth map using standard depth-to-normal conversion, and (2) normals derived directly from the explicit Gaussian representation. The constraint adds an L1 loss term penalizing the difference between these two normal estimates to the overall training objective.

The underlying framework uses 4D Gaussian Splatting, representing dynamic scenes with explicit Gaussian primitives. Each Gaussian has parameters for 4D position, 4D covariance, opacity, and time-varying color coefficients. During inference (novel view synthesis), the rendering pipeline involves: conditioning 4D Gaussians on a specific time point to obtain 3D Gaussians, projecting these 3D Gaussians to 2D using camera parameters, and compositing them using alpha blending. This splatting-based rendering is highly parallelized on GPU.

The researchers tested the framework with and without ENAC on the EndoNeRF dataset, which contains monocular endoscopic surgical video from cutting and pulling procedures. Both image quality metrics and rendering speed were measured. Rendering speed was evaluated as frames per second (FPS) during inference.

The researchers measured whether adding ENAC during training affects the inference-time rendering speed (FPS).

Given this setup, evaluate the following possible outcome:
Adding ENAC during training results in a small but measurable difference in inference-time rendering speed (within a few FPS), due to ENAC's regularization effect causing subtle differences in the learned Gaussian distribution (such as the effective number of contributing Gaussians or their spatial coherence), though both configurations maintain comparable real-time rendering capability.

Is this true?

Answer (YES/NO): NO